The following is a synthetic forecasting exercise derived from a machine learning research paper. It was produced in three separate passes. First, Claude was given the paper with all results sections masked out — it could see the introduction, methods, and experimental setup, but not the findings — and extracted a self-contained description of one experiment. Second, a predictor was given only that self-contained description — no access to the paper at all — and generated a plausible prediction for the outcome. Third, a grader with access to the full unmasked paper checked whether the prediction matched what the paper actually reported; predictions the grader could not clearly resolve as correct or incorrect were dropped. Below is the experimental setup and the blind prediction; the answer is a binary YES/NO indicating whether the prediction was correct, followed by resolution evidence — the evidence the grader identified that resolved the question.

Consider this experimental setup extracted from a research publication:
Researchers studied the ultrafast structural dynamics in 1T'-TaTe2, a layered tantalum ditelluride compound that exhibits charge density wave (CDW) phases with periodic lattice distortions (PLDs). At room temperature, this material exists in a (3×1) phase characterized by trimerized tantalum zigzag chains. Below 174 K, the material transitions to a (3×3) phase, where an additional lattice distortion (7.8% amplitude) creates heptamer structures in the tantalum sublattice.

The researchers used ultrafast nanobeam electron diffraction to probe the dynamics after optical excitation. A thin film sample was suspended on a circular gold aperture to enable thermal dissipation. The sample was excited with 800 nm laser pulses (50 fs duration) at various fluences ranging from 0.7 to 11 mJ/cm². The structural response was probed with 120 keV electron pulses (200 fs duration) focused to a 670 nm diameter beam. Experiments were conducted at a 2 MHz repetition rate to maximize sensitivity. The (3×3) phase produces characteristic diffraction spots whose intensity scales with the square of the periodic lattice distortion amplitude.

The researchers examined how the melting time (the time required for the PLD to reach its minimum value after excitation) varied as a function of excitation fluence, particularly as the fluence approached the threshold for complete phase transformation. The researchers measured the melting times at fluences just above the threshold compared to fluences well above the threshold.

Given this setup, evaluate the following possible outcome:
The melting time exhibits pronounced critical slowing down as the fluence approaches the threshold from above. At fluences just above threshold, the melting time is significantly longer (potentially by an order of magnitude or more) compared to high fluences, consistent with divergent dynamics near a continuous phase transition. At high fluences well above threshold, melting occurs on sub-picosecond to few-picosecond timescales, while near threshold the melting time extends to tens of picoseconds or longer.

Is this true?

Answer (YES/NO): NO